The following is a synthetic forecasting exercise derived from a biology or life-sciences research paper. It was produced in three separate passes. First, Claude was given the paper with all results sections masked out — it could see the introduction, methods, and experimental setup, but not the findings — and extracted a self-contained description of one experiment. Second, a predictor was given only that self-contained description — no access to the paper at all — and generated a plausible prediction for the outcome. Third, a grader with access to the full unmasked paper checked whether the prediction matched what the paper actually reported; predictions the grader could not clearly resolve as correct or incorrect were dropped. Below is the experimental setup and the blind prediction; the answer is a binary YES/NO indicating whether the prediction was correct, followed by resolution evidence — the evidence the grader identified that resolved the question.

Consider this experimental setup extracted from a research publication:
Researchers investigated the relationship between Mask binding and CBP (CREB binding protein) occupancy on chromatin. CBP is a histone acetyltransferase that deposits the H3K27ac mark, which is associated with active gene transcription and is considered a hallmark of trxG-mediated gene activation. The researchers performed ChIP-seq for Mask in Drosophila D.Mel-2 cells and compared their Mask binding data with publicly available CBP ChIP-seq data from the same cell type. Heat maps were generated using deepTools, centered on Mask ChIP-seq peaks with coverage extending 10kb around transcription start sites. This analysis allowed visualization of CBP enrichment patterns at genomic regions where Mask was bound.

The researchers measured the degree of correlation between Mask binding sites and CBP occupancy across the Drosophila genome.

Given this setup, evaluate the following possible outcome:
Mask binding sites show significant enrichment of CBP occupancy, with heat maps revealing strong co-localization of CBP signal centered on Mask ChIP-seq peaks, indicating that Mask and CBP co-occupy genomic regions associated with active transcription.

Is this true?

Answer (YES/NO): YES